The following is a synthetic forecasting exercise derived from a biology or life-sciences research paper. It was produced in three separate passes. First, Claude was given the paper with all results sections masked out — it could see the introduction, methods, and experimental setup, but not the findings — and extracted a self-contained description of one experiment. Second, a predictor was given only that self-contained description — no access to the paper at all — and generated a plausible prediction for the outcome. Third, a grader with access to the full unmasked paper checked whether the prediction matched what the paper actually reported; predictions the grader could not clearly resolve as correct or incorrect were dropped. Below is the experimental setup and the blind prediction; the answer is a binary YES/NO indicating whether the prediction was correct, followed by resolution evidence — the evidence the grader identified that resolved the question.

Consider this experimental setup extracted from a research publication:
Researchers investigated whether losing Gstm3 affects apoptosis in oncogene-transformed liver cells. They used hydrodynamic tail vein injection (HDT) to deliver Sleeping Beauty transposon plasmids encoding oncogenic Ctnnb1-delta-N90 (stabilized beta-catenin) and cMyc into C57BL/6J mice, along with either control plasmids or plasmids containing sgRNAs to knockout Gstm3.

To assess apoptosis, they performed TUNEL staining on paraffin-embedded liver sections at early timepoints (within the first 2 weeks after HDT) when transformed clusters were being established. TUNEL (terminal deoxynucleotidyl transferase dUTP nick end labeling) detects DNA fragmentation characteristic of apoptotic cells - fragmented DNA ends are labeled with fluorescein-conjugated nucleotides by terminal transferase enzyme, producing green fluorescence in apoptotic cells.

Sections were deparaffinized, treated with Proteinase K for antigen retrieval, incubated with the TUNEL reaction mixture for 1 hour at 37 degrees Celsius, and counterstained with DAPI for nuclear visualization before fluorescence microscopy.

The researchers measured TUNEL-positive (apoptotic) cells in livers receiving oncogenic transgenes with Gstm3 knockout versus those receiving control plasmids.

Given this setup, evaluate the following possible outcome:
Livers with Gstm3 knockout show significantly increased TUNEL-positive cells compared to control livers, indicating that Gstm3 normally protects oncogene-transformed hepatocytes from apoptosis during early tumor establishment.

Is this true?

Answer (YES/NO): YES